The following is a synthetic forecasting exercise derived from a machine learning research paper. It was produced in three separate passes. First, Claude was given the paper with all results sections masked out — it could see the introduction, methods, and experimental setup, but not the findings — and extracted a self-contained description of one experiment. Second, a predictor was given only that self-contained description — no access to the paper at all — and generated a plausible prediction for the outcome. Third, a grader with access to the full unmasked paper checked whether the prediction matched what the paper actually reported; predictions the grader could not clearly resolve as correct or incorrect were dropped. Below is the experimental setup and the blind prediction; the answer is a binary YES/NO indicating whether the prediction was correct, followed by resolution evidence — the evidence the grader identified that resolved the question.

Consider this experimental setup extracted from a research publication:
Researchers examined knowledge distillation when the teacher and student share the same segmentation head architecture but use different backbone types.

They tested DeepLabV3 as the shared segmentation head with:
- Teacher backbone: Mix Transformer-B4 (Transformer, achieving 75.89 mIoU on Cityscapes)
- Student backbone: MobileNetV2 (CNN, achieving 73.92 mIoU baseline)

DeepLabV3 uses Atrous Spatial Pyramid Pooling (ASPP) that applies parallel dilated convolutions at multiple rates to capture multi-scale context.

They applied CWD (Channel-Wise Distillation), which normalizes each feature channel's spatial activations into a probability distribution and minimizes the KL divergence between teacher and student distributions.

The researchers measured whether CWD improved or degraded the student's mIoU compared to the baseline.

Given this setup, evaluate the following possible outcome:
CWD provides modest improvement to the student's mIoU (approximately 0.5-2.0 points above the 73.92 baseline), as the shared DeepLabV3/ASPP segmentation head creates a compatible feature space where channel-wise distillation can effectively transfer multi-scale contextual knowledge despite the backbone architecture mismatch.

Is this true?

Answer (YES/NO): NO